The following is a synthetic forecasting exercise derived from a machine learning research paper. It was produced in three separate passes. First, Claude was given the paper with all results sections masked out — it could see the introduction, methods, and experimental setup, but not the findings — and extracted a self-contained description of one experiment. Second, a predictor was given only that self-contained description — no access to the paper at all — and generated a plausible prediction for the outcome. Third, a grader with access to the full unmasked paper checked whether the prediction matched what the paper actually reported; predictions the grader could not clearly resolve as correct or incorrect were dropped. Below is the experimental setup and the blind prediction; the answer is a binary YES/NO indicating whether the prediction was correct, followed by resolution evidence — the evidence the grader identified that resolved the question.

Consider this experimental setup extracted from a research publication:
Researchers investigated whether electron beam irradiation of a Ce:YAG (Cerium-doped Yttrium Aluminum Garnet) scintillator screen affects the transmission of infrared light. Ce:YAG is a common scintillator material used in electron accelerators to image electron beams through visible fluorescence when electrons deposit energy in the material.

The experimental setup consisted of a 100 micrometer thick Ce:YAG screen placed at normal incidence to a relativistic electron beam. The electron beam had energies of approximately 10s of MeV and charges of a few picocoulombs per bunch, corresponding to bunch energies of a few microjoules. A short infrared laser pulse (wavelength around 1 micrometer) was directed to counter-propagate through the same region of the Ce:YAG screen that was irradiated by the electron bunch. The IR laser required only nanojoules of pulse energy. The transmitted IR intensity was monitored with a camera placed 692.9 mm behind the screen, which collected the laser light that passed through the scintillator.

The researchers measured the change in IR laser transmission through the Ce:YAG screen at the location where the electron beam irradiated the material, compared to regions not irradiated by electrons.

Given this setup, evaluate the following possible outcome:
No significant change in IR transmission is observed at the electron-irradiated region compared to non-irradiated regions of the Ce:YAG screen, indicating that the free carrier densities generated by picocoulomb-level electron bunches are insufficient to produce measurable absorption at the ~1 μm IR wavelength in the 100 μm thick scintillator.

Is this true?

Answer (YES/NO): NO